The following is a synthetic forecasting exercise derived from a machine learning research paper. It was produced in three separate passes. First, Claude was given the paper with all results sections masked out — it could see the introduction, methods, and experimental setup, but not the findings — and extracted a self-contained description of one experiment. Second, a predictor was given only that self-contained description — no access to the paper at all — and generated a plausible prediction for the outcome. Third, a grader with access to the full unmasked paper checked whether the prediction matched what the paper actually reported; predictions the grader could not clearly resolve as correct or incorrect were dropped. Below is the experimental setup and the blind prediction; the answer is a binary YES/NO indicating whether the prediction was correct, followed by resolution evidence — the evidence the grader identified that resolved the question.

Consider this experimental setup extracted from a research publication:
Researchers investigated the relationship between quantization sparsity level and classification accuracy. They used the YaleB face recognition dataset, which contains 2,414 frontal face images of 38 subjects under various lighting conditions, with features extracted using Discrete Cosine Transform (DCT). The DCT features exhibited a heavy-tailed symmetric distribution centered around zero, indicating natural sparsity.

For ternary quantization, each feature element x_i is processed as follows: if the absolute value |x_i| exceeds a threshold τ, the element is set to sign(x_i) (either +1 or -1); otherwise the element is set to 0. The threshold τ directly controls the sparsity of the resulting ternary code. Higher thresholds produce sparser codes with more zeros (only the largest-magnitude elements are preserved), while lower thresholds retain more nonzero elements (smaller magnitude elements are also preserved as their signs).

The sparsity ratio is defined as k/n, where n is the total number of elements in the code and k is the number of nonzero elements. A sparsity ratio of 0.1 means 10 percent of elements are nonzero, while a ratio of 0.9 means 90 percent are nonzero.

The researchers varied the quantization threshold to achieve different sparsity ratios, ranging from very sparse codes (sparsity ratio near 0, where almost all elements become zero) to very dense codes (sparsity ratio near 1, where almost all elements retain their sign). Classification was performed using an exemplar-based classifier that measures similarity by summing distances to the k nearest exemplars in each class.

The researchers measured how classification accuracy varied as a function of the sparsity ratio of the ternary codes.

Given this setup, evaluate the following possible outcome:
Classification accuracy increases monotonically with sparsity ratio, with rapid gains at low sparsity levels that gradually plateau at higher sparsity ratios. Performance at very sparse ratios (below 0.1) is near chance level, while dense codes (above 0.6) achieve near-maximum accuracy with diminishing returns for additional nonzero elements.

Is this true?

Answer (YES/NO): NO